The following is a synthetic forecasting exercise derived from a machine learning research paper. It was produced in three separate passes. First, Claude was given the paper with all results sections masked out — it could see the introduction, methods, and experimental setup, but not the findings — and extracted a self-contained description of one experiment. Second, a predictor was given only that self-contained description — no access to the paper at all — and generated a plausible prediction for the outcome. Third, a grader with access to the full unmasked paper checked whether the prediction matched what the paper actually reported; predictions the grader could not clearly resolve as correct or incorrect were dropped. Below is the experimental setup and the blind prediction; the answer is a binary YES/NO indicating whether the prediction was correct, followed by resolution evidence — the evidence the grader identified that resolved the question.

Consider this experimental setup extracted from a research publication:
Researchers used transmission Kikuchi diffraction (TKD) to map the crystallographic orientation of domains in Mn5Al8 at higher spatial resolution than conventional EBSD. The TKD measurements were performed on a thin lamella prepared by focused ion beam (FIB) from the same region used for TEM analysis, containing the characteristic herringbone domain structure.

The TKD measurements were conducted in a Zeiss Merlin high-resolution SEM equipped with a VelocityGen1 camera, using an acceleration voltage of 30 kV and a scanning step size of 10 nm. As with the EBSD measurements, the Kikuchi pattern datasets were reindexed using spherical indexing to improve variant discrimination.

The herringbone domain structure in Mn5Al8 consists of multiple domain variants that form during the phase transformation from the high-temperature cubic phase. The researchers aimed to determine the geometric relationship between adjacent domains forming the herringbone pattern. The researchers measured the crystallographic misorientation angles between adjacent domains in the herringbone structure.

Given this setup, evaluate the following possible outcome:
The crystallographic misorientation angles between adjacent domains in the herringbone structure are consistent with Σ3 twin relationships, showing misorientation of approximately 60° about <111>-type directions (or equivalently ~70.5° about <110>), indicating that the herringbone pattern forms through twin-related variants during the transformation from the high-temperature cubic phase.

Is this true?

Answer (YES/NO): NO